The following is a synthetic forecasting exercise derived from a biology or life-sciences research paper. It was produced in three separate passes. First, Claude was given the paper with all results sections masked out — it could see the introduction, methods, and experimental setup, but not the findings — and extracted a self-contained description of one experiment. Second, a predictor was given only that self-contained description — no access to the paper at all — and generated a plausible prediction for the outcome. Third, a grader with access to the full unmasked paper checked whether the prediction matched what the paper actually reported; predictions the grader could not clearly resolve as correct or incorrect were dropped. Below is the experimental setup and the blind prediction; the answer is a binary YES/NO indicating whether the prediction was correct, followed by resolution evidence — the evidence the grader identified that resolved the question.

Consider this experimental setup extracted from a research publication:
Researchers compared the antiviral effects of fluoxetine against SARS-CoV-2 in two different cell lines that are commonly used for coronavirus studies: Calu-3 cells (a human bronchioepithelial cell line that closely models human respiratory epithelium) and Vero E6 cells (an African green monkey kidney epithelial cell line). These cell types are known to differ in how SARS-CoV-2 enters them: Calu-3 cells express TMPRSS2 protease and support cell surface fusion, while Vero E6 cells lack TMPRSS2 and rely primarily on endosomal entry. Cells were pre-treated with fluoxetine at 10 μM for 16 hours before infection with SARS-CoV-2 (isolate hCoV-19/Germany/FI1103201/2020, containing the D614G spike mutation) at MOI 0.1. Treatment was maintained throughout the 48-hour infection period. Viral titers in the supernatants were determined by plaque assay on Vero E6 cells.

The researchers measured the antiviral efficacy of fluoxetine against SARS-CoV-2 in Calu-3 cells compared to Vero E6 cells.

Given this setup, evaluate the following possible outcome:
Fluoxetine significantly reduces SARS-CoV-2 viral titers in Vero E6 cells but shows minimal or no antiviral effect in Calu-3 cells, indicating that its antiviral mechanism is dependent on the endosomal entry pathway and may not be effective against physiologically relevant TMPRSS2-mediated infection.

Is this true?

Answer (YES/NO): NO